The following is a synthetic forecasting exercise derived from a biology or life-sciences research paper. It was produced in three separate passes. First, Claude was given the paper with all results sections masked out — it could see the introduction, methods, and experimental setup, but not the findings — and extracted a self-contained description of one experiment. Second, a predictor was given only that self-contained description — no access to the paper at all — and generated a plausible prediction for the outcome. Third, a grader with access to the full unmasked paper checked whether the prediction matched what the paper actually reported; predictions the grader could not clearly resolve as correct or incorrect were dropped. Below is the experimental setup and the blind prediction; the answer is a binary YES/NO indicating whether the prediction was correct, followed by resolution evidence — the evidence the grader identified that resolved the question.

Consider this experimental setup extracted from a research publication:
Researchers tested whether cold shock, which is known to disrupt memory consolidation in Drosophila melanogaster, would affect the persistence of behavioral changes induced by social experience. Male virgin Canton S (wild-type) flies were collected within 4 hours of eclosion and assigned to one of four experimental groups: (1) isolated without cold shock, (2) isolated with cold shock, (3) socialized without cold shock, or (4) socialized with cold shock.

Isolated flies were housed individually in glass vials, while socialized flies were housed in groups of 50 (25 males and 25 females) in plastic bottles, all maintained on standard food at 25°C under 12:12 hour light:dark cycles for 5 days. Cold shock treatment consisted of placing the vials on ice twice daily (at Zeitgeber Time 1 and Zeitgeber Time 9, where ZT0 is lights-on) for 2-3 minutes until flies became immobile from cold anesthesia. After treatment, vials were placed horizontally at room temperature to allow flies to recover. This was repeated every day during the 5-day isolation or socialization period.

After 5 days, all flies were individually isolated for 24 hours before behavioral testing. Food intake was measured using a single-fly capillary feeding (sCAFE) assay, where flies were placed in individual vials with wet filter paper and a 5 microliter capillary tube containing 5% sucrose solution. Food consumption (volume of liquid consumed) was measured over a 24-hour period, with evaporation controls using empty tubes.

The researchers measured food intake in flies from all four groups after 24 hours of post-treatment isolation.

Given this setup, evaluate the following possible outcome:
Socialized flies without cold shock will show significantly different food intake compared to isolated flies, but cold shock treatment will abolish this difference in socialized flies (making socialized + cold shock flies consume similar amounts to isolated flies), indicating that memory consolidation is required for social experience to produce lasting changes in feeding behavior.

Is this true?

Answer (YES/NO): YES